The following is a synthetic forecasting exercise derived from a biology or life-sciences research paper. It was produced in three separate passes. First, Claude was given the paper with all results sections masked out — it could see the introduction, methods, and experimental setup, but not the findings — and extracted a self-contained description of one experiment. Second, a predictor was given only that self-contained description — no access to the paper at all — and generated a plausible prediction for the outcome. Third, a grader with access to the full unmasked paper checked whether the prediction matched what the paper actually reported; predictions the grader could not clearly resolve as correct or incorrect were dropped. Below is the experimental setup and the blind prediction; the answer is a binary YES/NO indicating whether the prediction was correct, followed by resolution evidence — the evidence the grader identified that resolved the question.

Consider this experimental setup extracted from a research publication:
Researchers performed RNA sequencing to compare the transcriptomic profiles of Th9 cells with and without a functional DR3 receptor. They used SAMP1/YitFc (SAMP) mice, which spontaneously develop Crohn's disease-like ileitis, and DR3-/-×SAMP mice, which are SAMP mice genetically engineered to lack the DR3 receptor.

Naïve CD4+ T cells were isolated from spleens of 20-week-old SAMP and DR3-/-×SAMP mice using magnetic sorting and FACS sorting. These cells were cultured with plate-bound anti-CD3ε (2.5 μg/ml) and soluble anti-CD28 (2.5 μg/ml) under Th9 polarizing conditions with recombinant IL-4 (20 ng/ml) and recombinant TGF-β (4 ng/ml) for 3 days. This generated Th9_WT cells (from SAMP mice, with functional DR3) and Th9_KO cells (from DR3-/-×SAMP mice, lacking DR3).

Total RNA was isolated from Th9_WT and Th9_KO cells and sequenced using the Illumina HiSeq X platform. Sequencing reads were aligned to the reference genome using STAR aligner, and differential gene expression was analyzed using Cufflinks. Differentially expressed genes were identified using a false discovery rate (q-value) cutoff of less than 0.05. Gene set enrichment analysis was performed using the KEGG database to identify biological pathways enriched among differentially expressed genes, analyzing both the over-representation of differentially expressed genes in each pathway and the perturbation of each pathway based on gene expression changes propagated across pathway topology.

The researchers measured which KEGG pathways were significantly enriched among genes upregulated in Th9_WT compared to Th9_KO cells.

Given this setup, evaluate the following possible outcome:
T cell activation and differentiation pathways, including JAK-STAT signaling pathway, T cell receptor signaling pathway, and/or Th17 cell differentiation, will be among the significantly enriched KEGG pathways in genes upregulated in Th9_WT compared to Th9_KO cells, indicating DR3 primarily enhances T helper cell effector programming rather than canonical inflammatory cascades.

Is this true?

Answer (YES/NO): NO